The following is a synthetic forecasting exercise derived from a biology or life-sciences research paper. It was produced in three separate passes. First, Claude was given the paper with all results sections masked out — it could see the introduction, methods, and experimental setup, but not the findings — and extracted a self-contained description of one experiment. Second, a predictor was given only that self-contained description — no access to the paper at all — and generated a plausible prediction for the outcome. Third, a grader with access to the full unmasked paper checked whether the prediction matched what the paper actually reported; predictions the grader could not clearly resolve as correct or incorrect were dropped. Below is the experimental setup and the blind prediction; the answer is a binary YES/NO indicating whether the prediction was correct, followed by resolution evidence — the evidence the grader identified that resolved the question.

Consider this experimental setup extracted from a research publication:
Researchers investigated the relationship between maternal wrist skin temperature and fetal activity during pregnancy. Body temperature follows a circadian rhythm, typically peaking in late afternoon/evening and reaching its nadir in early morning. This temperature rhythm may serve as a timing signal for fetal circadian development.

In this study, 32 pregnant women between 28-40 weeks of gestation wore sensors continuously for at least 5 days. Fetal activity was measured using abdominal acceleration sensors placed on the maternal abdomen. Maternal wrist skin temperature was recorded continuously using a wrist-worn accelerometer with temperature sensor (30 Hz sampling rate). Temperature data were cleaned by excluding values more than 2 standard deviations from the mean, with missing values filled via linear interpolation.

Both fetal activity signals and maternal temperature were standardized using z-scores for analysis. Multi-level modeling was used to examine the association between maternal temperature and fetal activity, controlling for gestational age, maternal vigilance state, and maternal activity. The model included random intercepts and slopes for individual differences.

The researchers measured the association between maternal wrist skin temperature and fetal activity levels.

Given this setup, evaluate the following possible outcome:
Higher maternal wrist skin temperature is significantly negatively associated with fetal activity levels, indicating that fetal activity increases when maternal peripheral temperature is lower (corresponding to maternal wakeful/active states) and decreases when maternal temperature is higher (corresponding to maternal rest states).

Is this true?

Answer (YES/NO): YES